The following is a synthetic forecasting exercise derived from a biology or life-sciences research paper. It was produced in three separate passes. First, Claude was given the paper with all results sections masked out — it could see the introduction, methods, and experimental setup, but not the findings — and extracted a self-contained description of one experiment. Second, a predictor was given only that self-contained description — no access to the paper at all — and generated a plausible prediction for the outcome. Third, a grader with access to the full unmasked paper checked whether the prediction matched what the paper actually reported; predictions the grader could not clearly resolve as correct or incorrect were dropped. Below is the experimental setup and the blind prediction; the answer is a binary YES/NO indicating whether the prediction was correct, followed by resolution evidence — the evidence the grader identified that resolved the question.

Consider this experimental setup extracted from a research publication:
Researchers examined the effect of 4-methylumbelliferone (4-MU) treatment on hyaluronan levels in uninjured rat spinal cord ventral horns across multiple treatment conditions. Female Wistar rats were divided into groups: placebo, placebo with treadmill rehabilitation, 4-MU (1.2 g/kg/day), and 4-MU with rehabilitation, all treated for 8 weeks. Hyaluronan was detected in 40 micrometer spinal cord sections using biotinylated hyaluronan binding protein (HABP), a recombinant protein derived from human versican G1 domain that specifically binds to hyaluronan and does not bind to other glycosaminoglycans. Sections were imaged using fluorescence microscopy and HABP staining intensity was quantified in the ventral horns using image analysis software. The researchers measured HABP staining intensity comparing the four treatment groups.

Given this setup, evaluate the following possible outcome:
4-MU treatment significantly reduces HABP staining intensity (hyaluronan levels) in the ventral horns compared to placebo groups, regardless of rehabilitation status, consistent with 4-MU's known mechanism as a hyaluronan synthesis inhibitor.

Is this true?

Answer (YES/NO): NO